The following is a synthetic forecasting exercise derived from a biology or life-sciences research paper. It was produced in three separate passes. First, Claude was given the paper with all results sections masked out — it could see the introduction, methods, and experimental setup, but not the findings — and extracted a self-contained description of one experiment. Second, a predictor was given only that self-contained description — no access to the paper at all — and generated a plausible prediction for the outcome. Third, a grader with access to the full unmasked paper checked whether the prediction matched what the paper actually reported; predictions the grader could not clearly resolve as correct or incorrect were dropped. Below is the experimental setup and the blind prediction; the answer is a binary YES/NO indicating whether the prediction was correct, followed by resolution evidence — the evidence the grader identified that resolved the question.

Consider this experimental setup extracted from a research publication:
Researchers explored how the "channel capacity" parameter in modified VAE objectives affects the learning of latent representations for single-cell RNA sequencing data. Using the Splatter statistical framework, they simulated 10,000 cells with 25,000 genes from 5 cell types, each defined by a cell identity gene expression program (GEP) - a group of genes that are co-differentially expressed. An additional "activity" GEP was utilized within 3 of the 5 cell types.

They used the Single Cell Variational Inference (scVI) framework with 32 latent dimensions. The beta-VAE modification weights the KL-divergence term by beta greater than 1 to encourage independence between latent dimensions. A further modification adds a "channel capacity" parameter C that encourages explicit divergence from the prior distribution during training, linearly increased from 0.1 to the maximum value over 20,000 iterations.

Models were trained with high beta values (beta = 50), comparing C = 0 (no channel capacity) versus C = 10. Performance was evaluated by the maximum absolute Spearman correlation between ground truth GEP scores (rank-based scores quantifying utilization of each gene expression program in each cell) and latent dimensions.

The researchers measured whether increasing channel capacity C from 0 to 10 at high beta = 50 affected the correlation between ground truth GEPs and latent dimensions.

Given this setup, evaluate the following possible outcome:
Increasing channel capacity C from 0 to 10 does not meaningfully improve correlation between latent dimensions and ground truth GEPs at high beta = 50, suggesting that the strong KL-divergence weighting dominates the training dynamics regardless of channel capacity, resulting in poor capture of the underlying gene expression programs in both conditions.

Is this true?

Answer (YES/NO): NO